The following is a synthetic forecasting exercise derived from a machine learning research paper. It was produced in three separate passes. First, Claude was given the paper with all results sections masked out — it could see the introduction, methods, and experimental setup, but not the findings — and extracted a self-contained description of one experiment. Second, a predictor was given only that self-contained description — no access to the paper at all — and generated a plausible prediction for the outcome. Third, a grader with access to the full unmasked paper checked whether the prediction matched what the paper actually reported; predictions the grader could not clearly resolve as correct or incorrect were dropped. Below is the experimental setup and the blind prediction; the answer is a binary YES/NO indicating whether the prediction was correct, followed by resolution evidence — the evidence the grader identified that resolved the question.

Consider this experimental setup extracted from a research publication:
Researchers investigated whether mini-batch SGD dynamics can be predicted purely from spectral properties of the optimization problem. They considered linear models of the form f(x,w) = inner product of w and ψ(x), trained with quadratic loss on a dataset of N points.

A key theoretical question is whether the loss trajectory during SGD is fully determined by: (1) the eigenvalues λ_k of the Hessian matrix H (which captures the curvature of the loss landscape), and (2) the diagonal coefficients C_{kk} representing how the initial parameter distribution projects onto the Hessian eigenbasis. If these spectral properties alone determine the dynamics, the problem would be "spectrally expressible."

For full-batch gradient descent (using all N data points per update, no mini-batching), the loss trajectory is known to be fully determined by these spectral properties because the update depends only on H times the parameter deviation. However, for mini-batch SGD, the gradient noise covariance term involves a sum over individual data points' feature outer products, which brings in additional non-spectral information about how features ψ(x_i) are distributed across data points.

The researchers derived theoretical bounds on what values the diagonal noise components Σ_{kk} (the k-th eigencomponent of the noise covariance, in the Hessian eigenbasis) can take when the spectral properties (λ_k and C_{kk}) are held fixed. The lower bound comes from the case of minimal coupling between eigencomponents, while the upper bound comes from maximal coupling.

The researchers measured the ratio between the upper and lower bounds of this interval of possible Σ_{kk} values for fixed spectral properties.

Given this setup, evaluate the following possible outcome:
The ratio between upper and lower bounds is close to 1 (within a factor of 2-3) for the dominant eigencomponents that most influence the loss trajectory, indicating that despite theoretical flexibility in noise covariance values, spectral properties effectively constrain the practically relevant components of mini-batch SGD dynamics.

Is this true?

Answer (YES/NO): NO